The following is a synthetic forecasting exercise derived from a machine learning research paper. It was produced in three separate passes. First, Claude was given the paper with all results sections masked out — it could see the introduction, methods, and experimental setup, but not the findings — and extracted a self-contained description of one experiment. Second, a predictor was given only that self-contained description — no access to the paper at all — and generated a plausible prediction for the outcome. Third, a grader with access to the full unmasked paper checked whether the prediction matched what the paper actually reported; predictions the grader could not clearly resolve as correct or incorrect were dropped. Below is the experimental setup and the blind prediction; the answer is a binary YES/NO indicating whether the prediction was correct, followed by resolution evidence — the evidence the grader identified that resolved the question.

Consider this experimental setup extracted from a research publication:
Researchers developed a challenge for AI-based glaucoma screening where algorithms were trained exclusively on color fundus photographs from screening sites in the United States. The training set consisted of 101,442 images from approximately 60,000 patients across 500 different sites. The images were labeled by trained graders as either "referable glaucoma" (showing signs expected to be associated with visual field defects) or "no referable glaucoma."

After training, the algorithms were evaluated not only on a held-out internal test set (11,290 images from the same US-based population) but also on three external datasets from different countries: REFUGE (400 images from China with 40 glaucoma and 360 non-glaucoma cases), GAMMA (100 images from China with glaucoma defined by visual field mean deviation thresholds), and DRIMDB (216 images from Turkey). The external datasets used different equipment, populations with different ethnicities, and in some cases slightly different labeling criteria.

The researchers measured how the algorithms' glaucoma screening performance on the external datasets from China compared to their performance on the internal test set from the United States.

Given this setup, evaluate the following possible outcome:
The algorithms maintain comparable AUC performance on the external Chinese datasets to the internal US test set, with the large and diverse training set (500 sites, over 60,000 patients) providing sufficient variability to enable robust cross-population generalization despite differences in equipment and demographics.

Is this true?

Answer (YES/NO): NO